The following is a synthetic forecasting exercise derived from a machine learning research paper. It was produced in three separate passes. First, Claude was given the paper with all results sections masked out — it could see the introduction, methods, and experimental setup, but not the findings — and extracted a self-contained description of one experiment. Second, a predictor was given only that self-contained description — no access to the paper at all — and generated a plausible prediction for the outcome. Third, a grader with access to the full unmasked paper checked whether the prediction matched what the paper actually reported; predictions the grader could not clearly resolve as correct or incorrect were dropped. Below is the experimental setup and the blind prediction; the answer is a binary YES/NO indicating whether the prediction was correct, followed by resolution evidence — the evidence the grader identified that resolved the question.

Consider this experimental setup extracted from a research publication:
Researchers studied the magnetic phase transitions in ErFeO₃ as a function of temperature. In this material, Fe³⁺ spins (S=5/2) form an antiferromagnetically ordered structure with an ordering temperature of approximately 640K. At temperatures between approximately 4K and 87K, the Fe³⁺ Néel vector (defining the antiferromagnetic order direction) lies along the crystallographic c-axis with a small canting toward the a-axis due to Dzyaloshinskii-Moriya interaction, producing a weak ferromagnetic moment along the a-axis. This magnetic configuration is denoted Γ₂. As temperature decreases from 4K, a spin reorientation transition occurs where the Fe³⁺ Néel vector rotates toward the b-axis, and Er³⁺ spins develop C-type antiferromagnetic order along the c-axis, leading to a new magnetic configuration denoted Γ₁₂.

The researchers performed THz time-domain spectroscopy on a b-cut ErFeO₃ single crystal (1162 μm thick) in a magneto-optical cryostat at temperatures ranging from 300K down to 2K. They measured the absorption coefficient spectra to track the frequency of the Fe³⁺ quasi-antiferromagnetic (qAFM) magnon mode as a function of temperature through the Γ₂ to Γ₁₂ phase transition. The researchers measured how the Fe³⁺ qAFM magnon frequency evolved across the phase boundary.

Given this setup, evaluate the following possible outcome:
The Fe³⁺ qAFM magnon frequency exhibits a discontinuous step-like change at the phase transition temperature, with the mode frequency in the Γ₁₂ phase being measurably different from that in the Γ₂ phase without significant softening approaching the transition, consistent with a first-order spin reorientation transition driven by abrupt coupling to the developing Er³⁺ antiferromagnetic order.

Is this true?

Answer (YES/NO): NO